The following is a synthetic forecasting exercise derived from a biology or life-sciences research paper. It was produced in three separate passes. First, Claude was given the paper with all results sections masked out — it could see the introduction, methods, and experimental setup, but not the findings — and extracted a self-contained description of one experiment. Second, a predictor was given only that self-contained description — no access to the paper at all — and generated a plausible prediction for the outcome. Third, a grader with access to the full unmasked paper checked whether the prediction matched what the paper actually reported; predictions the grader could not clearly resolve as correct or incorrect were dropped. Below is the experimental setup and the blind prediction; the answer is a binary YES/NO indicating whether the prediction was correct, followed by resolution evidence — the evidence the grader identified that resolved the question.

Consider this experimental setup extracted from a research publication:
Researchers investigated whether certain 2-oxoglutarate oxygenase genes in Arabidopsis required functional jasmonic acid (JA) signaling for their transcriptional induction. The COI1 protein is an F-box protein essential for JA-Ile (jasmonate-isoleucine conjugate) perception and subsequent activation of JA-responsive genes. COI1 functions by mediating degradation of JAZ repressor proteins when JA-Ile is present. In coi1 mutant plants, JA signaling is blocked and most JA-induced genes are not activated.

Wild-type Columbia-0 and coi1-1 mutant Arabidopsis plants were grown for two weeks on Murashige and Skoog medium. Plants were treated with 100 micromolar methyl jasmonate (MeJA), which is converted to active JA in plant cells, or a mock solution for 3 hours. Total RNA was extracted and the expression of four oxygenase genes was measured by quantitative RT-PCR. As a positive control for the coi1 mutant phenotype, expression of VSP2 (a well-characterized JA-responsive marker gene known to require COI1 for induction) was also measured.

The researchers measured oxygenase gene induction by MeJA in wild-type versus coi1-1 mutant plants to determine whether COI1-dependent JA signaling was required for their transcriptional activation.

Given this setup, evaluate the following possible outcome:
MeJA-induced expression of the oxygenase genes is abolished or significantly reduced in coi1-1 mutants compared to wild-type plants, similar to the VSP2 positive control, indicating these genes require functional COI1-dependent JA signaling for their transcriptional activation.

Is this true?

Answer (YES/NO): YES